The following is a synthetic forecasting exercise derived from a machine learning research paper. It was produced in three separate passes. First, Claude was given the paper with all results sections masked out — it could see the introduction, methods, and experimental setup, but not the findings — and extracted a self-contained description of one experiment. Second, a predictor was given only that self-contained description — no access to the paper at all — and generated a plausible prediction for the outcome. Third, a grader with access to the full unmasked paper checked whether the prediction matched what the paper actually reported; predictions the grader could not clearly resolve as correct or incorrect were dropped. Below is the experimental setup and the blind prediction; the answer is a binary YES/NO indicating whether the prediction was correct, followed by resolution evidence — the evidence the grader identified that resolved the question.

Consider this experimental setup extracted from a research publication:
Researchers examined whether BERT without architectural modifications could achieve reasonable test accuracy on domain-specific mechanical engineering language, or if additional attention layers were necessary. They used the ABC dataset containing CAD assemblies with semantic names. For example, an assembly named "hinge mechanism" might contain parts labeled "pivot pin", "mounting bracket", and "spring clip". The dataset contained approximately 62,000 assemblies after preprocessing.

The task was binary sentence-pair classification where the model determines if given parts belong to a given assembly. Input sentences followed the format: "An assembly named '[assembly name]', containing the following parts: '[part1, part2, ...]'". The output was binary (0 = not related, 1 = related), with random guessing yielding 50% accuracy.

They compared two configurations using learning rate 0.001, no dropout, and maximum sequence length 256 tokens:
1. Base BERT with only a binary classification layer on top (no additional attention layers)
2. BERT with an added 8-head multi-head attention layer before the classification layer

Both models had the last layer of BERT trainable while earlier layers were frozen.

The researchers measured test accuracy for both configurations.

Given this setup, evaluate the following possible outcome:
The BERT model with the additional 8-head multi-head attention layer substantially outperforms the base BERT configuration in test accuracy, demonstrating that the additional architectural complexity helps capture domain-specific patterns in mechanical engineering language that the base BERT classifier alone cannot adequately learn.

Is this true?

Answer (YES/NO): NO